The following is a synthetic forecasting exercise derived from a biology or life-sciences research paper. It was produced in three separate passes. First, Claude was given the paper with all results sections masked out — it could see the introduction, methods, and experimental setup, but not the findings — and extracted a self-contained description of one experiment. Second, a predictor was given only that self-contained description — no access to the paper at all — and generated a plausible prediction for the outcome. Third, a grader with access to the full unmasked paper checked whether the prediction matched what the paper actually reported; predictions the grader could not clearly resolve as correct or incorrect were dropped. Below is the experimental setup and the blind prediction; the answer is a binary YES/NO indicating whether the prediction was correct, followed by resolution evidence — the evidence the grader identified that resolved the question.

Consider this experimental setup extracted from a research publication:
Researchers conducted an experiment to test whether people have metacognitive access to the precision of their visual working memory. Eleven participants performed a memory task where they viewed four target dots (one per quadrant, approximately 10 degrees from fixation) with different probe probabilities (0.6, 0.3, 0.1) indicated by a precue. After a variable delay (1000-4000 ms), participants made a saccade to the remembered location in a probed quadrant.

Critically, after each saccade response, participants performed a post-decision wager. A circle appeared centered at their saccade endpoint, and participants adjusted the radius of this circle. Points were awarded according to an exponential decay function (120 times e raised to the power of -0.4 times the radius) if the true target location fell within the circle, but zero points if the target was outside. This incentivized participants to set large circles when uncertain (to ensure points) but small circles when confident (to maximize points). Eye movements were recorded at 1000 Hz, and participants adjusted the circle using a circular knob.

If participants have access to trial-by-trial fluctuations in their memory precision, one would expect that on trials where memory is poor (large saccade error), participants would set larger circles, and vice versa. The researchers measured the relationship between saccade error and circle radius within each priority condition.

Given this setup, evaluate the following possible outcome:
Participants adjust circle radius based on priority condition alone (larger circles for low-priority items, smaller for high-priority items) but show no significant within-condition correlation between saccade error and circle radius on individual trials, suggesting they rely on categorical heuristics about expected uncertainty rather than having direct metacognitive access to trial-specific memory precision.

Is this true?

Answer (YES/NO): NO